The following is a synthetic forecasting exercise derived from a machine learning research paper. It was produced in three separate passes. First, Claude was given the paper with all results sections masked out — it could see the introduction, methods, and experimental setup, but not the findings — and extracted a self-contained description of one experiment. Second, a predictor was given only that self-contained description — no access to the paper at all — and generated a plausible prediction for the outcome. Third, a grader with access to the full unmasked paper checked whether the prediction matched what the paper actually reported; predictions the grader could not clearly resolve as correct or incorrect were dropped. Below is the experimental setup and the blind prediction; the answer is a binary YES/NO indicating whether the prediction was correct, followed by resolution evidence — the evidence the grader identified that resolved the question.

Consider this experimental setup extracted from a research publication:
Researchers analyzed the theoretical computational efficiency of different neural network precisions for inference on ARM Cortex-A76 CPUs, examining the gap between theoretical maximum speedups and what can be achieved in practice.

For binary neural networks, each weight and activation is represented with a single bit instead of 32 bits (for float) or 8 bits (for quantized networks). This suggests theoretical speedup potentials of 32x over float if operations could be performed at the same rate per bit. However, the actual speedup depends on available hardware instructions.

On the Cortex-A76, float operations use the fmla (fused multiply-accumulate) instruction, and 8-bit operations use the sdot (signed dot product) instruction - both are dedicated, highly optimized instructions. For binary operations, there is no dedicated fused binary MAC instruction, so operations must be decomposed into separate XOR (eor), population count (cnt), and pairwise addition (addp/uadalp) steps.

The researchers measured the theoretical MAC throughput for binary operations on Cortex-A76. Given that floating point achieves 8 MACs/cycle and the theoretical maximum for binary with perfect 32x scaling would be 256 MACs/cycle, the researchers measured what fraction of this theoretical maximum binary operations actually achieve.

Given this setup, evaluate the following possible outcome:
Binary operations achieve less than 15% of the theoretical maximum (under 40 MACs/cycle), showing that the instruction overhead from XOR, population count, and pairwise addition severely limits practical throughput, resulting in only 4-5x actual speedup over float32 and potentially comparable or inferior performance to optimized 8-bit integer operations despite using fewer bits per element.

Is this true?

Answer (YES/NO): NO